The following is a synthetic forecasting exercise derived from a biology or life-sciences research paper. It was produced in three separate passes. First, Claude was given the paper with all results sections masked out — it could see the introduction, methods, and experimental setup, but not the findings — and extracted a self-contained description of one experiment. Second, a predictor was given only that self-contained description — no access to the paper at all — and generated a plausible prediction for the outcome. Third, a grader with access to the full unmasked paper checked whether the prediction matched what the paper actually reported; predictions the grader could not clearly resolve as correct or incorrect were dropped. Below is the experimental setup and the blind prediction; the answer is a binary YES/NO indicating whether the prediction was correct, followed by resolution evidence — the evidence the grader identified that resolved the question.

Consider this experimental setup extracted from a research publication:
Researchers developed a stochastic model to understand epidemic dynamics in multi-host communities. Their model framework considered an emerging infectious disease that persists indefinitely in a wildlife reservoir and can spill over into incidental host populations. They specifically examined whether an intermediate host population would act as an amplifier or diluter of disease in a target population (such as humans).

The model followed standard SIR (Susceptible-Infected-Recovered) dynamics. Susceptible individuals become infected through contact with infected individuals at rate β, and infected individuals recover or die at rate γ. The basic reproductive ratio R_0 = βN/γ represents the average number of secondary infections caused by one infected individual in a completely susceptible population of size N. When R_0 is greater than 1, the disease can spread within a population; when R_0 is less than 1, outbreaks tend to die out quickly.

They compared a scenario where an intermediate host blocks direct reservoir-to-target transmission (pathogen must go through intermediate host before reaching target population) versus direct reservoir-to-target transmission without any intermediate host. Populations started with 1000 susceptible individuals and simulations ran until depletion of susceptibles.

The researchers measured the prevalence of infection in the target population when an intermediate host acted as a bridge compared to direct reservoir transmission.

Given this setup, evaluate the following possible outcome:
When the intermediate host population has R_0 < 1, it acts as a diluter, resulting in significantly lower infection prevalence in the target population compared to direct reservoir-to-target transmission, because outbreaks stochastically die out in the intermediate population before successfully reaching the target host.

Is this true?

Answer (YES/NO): NO